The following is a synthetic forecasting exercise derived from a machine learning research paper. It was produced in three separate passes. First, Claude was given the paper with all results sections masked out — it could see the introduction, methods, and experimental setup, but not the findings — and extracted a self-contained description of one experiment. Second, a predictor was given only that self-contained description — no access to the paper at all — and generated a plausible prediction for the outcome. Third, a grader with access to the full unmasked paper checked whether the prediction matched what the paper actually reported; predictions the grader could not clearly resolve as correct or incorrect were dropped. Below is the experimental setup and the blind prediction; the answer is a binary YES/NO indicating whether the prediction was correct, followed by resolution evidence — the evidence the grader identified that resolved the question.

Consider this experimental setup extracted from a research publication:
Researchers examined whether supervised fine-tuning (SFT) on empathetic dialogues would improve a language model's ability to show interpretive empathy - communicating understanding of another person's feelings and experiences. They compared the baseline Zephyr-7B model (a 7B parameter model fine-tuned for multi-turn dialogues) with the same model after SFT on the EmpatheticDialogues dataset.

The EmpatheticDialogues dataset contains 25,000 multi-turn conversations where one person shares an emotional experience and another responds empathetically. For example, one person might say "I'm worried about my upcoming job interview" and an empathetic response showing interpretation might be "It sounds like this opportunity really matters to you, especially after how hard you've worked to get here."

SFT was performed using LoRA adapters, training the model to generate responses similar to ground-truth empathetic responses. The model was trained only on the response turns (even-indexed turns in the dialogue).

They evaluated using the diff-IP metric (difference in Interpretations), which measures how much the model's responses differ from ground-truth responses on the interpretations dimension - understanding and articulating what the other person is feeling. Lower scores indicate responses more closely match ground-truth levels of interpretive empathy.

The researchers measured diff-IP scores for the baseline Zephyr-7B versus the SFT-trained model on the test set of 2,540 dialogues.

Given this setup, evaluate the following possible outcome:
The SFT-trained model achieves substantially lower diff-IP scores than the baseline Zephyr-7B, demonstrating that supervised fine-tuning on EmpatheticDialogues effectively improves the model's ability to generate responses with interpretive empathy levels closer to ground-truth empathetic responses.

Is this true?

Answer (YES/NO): NO